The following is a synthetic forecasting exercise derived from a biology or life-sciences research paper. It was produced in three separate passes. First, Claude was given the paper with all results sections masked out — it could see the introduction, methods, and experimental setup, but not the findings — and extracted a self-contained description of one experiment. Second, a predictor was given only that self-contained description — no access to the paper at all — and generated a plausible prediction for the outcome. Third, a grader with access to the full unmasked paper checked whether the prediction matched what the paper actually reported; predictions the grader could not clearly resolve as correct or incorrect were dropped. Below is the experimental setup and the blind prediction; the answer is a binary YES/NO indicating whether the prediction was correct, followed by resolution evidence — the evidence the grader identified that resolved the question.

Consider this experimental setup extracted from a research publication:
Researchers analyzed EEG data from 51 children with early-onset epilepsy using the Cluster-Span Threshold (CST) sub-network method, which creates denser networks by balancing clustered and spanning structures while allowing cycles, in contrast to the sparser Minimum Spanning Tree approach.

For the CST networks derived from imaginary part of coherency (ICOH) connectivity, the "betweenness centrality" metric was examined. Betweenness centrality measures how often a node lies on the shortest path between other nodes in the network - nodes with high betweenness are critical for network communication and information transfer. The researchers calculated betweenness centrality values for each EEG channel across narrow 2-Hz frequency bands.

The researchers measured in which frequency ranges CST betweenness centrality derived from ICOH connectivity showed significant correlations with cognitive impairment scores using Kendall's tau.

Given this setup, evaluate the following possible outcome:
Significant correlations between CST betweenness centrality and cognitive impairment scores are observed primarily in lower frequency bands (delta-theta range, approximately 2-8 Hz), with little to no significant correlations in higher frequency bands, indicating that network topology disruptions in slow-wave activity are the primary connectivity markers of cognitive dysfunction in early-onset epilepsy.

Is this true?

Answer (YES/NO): NO